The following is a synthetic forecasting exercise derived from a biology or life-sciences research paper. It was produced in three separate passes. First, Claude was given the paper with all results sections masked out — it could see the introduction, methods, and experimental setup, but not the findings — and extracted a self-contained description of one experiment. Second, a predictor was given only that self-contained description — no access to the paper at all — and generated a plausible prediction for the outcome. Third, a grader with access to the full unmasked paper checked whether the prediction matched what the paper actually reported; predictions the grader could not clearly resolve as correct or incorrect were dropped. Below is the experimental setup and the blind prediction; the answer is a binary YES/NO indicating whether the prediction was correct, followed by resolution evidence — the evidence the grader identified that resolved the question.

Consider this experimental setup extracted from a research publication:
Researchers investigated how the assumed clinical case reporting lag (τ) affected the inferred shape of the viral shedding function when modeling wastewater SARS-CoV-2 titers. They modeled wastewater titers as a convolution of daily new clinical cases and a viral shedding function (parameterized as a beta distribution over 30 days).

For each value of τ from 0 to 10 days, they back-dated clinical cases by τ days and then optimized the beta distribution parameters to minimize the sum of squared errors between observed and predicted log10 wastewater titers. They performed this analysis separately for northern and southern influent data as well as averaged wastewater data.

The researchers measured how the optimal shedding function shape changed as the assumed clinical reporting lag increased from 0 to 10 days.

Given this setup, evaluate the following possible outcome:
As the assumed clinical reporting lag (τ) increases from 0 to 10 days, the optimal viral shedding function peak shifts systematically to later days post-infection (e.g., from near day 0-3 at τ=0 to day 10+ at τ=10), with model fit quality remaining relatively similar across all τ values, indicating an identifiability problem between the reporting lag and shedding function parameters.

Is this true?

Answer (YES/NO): NO